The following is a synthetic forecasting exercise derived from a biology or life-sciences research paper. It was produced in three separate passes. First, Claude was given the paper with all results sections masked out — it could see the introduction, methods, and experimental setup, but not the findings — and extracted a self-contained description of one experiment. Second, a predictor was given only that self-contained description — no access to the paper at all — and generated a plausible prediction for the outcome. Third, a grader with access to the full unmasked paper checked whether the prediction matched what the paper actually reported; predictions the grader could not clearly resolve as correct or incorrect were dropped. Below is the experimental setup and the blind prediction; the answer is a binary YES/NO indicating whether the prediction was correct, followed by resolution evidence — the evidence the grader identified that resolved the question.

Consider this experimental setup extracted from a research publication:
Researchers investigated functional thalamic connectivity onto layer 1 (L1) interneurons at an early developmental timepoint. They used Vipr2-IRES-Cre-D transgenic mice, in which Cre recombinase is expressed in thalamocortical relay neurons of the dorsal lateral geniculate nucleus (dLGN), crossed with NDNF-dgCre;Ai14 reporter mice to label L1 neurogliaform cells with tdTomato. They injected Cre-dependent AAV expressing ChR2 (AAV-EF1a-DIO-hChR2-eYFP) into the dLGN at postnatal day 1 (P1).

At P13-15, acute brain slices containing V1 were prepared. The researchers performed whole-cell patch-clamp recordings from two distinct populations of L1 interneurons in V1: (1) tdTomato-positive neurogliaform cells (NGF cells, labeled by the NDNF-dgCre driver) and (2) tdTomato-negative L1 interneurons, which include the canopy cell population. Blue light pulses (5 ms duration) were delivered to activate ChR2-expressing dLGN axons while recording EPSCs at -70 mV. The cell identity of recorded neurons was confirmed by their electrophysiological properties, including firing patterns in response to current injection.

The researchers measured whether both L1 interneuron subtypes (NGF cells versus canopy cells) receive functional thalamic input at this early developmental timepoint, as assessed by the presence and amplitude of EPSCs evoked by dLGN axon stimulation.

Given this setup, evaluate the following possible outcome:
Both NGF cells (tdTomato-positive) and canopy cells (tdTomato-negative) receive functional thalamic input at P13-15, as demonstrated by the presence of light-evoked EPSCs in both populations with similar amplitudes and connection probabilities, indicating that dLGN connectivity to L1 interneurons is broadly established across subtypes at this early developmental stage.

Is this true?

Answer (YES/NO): NO